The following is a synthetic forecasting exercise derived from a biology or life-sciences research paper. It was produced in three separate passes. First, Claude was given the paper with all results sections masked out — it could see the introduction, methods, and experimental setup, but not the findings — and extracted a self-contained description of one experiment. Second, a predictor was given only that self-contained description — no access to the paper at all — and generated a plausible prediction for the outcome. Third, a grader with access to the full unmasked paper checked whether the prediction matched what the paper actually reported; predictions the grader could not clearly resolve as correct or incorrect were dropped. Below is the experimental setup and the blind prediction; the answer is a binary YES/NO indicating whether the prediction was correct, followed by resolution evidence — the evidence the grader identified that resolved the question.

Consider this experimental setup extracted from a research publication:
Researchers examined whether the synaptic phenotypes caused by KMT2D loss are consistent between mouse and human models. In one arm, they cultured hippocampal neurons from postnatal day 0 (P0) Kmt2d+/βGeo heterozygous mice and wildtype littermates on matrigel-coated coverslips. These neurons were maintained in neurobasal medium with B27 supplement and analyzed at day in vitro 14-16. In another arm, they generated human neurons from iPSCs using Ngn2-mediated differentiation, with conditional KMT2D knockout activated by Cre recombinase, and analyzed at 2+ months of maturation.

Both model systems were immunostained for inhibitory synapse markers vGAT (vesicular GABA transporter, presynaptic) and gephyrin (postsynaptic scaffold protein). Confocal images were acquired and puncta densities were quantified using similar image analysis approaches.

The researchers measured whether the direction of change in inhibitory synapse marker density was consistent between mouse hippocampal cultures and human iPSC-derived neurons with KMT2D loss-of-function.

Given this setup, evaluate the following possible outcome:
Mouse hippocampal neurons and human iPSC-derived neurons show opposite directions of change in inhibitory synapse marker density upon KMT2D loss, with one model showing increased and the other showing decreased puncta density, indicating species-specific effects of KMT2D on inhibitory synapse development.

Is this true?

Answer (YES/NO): NO